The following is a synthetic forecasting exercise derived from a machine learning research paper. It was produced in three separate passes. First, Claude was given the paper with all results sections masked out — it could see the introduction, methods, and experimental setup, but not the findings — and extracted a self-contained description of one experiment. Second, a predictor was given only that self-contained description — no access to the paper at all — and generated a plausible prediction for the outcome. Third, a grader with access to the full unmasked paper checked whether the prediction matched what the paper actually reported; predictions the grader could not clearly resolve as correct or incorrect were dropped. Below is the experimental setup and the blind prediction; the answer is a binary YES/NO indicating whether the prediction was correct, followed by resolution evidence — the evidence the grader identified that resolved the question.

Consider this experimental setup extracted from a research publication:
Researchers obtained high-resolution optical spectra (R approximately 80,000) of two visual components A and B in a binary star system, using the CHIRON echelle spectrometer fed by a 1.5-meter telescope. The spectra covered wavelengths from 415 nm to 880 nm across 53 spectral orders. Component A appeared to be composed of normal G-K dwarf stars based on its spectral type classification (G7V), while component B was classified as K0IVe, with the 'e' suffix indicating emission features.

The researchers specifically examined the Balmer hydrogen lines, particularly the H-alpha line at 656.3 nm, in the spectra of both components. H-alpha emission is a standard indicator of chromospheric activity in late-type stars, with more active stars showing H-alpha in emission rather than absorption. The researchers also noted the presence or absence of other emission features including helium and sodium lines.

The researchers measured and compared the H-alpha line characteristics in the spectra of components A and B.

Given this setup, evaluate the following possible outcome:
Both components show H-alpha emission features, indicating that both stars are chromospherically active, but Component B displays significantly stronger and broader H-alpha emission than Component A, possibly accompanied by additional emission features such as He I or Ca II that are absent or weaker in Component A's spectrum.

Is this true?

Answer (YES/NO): NO